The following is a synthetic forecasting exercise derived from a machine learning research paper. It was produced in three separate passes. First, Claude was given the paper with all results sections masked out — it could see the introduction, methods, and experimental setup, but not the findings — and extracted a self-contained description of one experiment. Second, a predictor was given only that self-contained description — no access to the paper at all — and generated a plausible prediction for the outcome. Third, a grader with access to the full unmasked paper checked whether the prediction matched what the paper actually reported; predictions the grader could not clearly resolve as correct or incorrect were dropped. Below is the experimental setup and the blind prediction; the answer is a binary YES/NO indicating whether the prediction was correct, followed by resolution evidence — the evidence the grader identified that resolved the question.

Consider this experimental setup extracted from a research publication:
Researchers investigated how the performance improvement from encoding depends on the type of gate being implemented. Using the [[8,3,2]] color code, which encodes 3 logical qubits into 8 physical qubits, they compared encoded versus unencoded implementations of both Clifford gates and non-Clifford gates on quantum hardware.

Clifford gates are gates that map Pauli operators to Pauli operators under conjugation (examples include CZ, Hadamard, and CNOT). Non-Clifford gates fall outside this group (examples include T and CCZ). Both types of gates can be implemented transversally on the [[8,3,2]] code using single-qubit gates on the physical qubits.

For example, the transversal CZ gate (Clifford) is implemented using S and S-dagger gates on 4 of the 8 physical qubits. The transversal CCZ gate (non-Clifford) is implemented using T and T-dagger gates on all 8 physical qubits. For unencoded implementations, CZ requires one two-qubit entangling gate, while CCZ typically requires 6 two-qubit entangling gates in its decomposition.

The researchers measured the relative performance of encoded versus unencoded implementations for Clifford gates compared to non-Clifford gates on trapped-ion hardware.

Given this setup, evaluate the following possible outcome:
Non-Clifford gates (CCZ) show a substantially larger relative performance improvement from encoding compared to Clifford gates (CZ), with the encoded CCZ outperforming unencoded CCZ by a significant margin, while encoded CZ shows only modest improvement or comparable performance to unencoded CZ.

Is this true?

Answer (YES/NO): NO